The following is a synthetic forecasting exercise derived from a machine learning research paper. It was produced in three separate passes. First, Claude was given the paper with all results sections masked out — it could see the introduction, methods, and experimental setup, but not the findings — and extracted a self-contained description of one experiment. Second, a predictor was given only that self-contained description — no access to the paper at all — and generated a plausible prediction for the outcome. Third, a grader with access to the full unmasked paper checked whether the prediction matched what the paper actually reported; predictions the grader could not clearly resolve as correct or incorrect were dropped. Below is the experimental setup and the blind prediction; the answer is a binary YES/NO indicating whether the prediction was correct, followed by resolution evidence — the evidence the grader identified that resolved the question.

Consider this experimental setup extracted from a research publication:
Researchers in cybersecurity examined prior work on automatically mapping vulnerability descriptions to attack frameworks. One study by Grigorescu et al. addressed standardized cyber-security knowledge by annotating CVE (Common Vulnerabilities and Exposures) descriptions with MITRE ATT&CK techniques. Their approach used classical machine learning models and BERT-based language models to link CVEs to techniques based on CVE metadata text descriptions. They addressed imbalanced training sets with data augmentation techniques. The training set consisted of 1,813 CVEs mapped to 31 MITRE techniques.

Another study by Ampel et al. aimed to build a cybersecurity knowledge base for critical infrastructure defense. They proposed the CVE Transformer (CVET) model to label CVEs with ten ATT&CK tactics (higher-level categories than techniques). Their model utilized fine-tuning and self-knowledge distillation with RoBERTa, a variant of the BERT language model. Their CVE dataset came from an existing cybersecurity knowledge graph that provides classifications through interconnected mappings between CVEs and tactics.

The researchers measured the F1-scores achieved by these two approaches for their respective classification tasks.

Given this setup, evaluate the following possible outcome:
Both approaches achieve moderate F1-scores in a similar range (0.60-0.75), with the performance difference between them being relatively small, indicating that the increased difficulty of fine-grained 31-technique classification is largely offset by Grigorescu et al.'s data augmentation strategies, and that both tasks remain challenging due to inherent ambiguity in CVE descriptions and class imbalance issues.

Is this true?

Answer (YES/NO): NO